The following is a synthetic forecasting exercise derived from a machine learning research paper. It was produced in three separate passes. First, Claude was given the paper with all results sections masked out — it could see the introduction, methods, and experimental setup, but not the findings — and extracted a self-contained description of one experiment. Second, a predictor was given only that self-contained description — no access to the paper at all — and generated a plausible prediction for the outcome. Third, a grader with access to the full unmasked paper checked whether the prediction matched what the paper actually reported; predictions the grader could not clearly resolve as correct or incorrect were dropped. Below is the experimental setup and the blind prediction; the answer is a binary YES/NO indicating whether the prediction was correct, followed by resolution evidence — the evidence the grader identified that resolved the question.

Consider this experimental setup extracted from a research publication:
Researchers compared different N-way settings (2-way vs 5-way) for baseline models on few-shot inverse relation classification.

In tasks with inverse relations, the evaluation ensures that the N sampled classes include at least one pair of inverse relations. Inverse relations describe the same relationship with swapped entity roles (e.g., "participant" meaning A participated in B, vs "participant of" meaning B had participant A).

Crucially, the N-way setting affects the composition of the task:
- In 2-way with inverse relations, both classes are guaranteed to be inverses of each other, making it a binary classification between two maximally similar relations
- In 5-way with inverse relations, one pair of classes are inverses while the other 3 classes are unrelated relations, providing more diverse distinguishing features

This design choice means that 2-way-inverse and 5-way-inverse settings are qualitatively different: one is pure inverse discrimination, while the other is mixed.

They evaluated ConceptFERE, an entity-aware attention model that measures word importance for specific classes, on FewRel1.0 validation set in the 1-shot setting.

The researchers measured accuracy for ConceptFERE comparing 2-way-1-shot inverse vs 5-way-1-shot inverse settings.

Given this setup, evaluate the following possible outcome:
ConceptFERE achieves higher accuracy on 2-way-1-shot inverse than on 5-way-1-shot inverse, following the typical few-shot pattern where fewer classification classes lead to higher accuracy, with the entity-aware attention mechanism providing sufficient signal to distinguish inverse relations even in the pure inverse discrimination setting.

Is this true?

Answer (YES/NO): NO